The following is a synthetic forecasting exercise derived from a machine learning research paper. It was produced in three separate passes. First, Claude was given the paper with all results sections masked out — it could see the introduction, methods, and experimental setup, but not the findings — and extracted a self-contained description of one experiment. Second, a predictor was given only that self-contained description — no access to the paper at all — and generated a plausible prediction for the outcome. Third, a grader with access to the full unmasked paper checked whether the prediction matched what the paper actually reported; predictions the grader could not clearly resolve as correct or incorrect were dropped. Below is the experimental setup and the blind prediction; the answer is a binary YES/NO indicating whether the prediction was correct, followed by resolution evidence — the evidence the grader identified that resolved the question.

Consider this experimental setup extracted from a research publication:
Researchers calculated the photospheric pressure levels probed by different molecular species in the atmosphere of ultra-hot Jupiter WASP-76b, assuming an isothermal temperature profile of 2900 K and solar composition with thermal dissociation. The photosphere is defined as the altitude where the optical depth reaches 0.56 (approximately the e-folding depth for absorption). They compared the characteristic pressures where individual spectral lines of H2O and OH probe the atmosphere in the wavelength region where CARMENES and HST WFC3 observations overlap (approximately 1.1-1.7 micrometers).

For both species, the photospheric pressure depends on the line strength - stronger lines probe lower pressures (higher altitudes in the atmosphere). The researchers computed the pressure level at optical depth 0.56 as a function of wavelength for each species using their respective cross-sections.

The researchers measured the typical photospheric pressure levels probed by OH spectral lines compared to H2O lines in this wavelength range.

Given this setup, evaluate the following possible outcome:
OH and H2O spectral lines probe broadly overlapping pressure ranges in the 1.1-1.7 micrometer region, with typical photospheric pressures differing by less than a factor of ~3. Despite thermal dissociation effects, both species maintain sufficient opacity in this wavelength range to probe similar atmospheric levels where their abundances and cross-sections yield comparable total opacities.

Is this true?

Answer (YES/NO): NO